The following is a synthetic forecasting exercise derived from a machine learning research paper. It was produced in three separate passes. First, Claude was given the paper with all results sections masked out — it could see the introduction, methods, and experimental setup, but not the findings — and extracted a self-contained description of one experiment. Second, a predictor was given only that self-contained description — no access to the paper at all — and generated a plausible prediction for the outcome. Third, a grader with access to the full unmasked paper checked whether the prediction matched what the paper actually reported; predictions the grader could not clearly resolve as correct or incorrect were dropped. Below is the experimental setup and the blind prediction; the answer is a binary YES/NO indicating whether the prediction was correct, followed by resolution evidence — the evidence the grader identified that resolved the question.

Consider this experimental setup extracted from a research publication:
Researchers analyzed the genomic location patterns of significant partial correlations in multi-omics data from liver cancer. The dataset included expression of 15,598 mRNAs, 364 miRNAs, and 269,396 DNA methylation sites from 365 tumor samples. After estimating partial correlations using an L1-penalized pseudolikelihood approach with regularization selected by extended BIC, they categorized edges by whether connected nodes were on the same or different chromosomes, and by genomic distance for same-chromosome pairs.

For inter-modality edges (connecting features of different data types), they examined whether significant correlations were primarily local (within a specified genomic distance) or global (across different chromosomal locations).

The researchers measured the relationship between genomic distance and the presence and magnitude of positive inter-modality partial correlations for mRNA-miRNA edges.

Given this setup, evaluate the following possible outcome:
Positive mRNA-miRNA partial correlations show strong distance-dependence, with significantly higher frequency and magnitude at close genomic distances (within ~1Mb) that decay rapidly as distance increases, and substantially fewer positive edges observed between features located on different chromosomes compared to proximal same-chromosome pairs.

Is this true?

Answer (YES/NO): NO